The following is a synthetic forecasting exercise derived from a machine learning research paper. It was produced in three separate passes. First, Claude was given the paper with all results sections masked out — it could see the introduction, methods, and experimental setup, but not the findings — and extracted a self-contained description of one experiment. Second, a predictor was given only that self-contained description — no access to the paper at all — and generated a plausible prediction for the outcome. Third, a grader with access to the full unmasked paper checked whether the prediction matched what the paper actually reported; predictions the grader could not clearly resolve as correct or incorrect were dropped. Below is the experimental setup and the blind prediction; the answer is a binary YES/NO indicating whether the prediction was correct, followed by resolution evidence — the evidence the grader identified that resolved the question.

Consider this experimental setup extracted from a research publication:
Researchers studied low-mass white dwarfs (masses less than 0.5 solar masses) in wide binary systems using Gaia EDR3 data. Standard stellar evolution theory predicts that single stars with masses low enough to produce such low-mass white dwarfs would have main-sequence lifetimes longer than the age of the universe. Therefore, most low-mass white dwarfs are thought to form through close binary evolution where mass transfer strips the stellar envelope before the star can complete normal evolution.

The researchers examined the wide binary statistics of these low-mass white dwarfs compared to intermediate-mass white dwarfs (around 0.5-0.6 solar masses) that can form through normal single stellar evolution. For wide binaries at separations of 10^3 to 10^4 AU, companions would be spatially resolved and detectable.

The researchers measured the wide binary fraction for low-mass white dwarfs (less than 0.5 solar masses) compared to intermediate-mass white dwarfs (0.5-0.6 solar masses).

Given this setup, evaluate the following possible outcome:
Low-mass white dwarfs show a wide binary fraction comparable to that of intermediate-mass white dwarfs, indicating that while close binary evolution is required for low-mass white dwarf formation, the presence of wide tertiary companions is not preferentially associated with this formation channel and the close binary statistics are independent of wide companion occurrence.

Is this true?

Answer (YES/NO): NO